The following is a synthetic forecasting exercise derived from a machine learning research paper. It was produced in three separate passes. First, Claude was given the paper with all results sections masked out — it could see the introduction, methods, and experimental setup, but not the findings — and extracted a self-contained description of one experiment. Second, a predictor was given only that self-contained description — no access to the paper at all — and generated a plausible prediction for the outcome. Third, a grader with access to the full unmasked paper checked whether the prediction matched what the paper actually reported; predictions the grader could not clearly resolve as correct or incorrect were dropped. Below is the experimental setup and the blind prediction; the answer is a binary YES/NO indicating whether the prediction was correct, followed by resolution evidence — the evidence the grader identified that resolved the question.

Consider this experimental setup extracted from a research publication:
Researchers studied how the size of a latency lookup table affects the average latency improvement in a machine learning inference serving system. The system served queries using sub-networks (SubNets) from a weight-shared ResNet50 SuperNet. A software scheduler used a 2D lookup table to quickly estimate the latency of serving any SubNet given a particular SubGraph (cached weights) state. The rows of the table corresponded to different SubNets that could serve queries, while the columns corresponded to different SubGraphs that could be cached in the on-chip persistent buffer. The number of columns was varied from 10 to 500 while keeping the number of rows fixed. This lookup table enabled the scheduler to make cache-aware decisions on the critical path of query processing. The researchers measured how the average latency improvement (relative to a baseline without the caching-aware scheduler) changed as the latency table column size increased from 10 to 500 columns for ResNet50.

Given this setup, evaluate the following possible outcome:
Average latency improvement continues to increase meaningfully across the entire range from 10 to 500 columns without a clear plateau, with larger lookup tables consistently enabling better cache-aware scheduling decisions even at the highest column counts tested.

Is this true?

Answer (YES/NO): NO